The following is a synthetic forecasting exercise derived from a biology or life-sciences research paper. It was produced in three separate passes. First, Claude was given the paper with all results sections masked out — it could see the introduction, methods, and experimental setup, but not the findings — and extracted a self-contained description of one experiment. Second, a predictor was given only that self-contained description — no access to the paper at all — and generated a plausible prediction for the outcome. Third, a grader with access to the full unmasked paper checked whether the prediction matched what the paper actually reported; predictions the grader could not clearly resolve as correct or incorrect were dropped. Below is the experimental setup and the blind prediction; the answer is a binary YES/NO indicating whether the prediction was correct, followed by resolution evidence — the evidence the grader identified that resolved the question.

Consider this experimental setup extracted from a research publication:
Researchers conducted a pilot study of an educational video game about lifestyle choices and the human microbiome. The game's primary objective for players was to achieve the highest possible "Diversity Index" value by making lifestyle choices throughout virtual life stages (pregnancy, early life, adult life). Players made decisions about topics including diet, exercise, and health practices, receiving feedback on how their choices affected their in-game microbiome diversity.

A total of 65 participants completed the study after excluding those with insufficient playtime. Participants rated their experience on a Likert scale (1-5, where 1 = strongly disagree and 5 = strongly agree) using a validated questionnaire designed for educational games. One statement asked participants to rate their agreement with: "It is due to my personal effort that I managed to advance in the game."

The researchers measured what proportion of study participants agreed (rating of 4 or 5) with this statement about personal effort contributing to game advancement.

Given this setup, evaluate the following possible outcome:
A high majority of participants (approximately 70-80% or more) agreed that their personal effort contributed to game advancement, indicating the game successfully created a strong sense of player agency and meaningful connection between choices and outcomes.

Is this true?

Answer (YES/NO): NO